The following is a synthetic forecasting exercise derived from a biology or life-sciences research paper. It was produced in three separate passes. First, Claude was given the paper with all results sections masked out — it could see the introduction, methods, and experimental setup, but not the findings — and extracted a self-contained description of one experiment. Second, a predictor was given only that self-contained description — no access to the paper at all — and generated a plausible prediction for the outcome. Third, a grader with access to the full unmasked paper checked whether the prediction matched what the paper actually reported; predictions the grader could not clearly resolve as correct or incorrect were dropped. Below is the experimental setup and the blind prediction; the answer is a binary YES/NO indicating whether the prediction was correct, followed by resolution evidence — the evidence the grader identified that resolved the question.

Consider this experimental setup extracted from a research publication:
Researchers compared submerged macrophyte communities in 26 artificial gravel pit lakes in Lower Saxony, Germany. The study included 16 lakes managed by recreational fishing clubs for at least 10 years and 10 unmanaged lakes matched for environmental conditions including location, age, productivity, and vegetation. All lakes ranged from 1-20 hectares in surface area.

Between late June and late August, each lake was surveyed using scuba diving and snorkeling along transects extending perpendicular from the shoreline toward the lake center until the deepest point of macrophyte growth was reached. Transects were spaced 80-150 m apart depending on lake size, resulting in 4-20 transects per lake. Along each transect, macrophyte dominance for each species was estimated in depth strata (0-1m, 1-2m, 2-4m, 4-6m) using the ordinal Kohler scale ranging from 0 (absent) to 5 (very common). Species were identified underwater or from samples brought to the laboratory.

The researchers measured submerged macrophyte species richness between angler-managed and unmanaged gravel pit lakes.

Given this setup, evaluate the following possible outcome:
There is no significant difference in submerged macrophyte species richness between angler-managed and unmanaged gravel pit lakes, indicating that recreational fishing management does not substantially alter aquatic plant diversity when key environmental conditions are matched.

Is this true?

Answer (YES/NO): NO